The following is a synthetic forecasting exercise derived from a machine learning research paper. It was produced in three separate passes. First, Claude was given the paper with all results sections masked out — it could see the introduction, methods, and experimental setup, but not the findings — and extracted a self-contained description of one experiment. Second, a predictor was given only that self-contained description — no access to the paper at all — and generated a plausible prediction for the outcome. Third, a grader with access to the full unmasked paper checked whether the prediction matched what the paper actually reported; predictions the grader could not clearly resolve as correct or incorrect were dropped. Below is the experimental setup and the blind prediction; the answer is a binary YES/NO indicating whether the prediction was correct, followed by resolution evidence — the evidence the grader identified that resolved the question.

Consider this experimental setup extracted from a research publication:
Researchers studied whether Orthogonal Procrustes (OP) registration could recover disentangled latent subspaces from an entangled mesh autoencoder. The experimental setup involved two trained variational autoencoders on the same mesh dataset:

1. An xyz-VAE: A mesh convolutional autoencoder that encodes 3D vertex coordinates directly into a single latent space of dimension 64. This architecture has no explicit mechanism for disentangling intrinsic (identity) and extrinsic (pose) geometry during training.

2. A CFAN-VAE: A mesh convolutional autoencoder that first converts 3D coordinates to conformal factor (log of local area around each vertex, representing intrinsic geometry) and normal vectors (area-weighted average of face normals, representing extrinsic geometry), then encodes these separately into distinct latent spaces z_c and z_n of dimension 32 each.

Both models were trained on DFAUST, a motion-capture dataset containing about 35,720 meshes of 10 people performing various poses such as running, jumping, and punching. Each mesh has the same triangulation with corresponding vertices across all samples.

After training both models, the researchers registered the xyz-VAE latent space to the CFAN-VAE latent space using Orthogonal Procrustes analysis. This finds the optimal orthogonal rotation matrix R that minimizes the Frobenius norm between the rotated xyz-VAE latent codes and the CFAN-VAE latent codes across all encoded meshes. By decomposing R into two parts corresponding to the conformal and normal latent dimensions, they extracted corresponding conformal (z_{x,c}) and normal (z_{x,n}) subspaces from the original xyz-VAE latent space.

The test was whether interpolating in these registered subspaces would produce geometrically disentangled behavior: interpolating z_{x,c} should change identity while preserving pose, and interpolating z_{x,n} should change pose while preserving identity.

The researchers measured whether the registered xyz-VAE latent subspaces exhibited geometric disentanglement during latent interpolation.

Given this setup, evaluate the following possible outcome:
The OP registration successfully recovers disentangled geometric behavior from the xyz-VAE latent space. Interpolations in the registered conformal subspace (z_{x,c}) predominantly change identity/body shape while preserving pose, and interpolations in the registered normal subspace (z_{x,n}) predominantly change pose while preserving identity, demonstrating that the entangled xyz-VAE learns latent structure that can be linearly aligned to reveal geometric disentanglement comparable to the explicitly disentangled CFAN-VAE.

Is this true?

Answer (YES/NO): NO